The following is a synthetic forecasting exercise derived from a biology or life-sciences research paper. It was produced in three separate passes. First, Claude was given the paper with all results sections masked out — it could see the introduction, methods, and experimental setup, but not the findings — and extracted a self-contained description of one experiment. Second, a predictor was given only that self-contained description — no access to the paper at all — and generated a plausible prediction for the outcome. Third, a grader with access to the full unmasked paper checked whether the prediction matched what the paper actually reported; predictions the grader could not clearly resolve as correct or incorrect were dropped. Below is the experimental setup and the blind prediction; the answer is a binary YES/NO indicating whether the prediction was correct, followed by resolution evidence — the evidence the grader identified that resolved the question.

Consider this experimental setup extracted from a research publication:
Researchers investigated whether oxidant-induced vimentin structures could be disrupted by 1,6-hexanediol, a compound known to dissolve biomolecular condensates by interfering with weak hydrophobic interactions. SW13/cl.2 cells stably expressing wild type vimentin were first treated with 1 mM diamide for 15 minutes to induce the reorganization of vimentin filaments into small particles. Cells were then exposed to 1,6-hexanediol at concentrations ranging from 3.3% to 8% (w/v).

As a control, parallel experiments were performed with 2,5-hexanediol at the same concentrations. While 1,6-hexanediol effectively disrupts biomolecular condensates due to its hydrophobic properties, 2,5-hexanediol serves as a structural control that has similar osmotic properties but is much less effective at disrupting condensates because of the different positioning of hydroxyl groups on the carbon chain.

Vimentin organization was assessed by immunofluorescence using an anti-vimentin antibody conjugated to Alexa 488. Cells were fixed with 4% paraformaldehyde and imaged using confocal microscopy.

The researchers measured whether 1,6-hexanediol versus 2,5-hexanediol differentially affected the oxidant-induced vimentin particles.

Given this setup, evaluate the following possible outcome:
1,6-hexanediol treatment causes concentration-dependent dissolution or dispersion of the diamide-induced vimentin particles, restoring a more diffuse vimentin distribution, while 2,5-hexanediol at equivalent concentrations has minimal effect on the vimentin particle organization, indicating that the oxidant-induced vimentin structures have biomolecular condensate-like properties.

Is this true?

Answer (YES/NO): YES